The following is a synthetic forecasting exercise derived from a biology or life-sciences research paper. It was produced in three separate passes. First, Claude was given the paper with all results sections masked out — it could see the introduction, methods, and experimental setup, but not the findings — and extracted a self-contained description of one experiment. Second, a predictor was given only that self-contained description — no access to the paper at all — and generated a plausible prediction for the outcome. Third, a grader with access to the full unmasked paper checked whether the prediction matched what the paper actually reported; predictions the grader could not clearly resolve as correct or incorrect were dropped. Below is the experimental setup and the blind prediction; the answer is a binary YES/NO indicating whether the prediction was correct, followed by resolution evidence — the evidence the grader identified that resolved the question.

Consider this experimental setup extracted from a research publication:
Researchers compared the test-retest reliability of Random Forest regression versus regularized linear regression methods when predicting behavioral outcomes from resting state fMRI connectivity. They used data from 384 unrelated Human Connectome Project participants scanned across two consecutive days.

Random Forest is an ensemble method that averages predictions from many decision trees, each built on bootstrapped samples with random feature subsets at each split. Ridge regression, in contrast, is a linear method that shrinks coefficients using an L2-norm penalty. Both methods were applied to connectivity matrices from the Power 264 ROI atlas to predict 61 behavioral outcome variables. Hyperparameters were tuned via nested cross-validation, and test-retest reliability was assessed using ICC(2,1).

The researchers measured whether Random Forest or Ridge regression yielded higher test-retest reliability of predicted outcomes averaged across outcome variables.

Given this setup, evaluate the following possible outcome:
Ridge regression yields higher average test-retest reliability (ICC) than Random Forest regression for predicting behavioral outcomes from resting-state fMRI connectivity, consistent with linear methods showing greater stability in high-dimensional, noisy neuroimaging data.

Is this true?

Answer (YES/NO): YES